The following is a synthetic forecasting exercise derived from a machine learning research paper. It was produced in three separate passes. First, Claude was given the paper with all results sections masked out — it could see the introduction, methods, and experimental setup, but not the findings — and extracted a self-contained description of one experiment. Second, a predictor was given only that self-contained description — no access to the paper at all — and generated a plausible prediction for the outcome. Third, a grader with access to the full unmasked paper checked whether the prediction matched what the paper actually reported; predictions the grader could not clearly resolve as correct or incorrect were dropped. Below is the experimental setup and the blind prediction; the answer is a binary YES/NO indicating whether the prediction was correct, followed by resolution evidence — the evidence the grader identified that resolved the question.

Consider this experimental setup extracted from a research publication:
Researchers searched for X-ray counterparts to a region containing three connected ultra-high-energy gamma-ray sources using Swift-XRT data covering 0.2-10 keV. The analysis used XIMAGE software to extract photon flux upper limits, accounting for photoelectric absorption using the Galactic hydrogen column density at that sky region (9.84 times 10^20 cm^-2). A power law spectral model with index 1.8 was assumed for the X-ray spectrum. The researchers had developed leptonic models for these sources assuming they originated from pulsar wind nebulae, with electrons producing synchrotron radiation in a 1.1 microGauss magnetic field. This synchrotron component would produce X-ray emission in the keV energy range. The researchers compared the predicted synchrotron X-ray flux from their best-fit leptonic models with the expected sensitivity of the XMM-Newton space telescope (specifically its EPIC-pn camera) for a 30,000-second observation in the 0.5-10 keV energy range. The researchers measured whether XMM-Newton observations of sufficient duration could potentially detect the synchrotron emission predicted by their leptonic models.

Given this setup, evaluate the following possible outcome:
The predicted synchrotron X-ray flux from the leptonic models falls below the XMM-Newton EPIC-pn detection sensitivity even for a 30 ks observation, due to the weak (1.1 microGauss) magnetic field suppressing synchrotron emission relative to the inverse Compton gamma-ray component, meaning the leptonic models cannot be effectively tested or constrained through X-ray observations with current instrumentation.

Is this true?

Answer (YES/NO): NO